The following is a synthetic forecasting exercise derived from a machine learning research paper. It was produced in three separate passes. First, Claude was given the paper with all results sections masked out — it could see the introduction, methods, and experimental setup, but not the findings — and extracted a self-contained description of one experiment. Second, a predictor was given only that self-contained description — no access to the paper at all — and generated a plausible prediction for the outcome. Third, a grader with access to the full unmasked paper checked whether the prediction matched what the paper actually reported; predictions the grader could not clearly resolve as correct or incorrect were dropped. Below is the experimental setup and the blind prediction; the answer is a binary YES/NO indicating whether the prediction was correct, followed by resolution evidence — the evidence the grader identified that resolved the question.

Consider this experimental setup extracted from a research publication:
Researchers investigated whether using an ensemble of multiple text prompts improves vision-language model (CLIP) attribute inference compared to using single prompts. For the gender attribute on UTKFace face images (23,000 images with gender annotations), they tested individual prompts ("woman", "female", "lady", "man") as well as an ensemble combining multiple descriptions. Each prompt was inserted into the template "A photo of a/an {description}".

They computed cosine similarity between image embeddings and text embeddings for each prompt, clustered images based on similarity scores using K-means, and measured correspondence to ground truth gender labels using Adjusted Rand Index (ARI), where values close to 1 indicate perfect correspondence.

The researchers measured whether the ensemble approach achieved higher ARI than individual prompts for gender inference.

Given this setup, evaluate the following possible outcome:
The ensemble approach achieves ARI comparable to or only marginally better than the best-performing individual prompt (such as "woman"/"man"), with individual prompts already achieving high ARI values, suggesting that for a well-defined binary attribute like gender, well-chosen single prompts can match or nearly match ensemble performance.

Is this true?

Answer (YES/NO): YES